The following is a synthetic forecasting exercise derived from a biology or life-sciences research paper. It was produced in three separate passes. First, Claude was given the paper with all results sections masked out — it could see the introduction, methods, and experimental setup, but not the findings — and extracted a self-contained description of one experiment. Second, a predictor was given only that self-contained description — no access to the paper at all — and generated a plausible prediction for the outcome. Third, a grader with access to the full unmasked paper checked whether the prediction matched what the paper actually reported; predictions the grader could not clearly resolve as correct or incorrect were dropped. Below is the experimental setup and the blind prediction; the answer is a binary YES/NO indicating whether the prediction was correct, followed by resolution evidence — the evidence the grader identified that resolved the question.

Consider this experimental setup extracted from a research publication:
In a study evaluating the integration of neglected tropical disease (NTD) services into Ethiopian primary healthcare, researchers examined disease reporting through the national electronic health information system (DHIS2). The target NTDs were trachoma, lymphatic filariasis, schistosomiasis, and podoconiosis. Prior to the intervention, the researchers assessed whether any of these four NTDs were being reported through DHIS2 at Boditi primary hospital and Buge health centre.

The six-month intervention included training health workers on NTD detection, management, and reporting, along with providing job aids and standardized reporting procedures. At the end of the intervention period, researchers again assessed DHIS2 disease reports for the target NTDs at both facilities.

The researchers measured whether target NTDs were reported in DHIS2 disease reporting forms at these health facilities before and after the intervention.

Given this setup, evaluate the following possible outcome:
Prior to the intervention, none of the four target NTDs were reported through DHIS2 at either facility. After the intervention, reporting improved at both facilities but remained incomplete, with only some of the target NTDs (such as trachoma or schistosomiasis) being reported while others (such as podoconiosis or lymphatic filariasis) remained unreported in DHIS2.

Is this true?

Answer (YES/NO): YES